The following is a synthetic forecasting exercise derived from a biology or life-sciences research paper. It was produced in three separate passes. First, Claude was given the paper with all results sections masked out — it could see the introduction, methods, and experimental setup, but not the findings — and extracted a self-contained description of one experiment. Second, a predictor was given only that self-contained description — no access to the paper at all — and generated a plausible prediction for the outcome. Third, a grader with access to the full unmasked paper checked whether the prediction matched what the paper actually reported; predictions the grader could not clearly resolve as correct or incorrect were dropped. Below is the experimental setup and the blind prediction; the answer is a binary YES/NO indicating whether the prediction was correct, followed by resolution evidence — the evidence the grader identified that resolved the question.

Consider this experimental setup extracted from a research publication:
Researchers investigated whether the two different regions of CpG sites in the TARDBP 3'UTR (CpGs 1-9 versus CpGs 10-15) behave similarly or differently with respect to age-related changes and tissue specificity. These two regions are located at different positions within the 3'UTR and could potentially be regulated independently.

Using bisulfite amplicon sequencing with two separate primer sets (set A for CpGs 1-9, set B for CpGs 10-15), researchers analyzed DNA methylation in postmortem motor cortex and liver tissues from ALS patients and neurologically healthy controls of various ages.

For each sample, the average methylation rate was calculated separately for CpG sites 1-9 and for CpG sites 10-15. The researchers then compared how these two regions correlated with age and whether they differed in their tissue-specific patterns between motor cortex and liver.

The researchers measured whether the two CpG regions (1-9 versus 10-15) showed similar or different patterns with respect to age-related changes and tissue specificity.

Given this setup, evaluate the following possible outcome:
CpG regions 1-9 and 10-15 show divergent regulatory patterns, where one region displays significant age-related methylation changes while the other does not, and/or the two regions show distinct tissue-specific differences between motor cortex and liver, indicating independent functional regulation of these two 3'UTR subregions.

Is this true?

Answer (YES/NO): YES